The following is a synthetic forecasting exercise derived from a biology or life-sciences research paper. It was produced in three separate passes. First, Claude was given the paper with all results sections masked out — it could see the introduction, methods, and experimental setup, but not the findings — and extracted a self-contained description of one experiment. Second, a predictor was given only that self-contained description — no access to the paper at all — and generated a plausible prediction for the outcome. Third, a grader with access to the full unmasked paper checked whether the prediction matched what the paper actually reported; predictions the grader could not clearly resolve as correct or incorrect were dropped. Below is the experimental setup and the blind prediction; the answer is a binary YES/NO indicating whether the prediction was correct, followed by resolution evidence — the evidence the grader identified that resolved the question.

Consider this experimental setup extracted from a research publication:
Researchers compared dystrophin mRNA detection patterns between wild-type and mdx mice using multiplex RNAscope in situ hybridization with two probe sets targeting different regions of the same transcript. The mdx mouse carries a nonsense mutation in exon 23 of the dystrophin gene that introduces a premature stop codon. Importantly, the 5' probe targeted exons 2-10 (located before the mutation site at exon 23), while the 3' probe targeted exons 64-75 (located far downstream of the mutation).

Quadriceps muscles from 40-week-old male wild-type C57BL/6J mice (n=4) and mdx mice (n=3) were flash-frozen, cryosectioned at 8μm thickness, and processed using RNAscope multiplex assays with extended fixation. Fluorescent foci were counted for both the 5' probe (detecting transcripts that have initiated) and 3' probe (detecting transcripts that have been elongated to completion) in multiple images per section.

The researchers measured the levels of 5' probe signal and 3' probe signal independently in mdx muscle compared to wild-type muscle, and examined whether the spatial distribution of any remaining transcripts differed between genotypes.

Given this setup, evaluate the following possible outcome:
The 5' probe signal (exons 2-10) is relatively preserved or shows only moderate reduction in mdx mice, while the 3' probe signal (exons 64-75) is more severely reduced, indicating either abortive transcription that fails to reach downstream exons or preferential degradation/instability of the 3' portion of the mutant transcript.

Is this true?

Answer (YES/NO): NO